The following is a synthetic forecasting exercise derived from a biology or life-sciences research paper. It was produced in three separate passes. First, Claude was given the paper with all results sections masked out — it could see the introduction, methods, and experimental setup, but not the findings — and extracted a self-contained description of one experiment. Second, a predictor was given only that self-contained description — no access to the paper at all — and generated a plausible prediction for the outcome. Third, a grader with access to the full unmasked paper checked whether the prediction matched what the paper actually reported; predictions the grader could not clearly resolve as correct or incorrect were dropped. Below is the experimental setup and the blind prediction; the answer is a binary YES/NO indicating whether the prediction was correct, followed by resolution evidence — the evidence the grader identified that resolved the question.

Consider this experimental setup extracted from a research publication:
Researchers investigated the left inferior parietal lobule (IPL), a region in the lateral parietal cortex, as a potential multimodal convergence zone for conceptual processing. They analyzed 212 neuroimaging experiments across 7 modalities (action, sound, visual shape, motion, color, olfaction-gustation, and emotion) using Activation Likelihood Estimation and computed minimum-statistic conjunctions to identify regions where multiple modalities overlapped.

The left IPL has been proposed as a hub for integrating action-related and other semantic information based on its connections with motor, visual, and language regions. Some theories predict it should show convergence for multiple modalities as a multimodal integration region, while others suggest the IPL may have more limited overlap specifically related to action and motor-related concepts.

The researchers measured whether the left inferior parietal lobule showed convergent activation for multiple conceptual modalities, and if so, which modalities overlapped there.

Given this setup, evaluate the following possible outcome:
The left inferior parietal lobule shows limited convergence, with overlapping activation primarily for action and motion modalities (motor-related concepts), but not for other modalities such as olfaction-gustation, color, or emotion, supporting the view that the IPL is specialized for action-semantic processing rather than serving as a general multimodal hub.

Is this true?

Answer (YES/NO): NO